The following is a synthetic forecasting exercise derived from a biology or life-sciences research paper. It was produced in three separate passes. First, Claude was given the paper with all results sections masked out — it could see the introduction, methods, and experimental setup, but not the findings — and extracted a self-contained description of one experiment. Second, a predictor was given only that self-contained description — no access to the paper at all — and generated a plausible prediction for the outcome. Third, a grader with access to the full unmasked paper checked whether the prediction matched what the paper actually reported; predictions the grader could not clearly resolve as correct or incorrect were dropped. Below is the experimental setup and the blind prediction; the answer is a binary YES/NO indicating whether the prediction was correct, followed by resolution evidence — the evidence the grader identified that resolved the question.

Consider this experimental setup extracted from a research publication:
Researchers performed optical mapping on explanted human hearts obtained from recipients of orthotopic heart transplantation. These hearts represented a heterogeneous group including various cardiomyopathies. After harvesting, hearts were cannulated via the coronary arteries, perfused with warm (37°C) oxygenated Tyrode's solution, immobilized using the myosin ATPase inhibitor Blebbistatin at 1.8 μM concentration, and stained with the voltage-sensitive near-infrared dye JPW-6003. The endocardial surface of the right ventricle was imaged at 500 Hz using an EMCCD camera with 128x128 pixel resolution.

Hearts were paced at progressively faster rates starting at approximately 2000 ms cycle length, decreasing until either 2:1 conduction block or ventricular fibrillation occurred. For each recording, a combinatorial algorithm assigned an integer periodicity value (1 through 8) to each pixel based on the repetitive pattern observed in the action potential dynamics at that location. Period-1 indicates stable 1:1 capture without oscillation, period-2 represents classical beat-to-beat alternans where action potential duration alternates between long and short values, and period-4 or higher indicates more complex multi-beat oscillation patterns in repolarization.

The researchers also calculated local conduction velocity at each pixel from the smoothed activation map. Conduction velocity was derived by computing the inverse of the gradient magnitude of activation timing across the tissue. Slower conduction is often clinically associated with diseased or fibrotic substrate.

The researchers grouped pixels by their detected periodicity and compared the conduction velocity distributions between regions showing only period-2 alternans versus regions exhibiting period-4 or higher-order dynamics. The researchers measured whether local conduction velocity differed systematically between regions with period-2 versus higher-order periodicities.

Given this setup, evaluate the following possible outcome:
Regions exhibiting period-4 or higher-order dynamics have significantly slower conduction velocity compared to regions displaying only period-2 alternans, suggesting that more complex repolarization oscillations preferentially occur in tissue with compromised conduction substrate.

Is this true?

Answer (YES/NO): NO